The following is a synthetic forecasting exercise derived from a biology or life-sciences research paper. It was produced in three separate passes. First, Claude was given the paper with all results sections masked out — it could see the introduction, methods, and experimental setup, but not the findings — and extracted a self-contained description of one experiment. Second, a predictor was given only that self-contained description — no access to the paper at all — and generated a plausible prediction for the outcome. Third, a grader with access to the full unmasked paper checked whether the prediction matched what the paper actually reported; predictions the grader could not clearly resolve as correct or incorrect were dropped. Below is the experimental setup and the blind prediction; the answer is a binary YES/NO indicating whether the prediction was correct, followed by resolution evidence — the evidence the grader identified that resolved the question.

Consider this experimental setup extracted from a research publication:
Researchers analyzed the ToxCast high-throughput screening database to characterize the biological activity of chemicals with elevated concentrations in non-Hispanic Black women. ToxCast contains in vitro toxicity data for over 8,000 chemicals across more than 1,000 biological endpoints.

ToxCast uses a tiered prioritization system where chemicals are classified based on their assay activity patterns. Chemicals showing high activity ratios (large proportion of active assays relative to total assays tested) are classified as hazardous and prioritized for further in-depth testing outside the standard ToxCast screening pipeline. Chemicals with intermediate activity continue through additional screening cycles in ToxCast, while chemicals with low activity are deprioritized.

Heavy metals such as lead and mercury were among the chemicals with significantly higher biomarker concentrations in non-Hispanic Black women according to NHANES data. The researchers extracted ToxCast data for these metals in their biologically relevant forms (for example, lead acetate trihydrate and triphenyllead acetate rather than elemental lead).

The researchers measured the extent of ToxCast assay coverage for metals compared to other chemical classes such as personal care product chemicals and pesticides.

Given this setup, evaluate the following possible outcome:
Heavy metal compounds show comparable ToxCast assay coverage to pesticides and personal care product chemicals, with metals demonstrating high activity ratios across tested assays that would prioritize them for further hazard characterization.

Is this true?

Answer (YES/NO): NO